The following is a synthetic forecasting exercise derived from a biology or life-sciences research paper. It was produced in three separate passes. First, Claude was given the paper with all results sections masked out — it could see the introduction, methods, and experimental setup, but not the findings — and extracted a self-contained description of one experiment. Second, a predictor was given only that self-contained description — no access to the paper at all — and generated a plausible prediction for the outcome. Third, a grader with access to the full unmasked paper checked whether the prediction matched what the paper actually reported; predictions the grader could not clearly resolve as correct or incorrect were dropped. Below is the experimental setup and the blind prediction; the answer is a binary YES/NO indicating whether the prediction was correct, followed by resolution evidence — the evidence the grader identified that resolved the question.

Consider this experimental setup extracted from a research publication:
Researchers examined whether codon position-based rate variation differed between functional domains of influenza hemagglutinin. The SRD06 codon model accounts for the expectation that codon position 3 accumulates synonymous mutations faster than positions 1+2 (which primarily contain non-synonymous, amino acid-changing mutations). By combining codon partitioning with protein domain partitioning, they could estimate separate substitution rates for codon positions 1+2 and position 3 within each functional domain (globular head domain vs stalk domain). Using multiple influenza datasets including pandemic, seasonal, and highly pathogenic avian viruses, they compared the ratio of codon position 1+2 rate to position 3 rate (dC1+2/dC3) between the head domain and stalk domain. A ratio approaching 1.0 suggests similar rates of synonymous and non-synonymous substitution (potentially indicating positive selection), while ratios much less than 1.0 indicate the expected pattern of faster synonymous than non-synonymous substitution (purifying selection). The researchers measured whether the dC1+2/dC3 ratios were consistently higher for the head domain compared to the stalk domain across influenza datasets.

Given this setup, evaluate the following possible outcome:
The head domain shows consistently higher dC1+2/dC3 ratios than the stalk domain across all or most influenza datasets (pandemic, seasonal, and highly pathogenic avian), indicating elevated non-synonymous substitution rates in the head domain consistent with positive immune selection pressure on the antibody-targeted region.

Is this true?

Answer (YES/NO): YES